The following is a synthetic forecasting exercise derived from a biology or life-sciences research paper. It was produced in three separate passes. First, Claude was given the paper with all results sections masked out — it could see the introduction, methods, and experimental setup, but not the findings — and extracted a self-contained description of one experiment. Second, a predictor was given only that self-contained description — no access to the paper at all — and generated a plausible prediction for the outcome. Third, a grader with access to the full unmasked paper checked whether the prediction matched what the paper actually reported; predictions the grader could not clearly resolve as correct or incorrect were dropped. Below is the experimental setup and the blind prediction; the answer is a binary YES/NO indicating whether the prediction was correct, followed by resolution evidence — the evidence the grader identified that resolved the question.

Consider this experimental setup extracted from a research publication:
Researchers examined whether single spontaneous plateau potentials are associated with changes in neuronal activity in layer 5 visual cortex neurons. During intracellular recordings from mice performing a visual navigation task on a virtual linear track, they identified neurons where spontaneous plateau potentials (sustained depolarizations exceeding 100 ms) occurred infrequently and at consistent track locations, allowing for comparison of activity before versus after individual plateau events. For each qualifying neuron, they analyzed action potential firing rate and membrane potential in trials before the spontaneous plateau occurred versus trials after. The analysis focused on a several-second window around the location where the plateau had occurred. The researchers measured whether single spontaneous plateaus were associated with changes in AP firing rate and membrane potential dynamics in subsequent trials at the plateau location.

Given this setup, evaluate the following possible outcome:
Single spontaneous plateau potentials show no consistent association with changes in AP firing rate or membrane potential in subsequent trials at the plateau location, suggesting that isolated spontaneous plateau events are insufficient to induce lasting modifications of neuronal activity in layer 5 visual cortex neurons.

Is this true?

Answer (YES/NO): NO